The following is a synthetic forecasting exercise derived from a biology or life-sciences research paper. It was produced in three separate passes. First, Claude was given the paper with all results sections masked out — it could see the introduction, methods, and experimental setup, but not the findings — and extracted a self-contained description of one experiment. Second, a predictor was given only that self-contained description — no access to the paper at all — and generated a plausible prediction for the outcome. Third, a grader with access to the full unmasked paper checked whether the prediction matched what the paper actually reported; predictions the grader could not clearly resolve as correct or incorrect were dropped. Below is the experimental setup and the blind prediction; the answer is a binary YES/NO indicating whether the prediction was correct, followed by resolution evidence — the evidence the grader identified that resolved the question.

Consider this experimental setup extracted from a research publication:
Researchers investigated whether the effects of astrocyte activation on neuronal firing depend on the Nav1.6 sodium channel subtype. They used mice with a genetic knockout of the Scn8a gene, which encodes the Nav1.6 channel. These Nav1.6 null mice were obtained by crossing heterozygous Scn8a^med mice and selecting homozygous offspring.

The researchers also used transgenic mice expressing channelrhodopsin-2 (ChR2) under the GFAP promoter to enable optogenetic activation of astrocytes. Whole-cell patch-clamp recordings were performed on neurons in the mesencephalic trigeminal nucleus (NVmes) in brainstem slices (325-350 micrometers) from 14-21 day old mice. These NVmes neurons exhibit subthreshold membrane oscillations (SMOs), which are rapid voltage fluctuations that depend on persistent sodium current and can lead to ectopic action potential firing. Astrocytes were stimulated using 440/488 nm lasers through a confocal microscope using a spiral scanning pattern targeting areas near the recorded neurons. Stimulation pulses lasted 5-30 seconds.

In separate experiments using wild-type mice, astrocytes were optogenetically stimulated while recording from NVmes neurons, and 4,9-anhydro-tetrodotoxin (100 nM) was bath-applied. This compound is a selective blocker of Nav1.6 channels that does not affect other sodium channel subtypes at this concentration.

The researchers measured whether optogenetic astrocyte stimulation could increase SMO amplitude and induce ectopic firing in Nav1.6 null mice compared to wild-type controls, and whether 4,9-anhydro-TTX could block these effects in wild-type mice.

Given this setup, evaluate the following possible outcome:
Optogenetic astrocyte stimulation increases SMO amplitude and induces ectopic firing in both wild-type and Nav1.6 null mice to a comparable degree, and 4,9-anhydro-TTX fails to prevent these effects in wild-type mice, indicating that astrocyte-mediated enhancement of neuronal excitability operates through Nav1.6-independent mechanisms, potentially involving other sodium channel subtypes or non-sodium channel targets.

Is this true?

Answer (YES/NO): NO